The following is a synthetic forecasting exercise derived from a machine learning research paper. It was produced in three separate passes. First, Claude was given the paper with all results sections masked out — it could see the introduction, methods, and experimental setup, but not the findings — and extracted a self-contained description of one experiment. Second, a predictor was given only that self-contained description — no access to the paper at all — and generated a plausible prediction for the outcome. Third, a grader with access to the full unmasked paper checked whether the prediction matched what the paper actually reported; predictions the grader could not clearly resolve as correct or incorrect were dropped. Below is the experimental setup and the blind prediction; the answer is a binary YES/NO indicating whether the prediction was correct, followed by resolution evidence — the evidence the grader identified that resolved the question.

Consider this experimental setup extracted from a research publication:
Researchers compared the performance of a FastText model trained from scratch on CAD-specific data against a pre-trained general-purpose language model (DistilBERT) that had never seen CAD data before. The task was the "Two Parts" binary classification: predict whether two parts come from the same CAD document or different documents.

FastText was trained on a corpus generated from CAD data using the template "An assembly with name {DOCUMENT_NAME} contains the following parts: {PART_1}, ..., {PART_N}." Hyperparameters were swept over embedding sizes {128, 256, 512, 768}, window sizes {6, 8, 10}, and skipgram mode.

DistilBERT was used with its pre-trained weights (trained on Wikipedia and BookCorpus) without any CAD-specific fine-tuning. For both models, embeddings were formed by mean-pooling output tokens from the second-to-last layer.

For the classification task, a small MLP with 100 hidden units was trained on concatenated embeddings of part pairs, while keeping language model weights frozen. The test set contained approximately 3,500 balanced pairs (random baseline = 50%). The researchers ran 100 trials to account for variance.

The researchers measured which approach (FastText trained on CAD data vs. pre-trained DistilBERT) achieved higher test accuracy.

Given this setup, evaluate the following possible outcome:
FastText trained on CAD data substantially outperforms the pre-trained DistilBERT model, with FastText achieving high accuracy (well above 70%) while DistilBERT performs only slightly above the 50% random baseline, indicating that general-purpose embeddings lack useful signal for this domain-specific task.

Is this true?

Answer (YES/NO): NO